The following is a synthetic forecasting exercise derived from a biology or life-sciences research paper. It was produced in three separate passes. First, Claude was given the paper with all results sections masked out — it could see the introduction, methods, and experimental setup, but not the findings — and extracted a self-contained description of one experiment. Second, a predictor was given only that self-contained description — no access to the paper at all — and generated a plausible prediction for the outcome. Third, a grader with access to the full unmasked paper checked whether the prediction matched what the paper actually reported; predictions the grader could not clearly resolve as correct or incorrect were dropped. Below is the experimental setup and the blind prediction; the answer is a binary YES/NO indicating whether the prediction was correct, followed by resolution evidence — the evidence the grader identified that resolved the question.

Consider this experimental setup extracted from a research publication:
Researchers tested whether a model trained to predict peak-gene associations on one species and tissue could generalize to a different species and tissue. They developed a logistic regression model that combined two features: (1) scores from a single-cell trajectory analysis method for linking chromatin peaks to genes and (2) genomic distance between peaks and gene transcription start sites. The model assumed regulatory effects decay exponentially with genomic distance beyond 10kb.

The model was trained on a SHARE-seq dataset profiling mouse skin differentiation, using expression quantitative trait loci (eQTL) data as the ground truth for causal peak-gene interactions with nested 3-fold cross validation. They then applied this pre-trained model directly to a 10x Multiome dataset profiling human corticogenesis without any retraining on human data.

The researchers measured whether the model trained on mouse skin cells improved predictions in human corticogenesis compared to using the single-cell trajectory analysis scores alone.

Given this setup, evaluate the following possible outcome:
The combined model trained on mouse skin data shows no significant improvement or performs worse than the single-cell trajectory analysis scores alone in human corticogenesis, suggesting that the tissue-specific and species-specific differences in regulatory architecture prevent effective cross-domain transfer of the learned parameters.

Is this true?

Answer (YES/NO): NO